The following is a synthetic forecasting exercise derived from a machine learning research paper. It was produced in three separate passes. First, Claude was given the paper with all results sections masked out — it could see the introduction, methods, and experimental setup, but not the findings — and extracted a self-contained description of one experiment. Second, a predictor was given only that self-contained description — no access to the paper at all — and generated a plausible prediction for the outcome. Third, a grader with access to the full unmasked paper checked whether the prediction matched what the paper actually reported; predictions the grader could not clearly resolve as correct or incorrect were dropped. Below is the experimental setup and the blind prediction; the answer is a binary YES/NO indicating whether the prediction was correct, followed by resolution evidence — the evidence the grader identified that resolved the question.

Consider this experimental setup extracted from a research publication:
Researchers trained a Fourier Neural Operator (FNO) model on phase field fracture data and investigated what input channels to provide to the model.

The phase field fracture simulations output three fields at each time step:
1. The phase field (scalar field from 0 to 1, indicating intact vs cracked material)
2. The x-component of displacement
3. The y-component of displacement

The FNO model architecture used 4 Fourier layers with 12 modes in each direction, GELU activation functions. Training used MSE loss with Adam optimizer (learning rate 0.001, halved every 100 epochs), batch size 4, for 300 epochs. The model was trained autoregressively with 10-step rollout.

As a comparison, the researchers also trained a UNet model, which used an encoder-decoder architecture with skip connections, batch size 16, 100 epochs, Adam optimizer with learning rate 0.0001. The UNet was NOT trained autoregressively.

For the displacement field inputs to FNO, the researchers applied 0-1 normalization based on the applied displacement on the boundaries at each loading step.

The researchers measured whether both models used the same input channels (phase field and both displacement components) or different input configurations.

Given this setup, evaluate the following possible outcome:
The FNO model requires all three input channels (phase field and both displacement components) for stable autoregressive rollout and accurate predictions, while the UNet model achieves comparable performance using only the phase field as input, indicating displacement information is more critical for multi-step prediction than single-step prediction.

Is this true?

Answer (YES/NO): NO